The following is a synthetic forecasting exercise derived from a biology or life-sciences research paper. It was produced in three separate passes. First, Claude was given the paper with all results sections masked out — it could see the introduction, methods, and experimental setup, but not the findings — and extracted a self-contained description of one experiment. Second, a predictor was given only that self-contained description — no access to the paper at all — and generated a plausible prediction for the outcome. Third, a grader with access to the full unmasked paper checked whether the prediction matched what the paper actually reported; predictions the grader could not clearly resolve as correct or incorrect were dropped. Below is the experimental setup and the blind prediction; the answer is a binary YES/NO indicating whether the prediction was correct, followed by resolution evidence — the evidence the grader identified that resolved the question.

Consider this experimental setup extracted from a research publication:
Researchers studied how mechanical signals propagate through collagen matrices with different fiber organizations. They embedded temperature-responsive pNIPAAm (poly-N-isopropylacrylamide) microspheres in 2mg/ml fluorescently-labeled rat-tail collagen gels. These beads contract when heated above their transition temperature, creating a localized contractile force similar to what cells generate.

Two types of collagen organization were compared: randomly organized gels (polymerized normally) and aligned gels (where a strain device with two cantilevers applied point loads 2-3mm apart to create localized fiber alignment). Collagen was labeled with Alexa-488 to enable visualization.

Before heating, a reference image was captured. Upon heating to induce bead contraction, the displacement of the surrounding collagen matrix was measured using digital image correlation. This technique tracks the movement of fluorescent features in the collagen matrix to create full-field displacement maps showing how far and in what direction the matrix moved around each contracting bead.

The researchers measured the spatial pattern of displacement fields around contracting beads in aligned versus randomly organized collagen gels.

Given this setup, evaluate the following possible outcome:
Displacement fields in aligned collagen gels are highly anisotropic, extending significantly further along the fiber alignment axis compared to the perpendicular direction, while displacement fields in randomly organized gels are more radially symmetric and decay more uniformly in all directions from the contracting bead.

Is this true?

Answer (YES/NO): YES